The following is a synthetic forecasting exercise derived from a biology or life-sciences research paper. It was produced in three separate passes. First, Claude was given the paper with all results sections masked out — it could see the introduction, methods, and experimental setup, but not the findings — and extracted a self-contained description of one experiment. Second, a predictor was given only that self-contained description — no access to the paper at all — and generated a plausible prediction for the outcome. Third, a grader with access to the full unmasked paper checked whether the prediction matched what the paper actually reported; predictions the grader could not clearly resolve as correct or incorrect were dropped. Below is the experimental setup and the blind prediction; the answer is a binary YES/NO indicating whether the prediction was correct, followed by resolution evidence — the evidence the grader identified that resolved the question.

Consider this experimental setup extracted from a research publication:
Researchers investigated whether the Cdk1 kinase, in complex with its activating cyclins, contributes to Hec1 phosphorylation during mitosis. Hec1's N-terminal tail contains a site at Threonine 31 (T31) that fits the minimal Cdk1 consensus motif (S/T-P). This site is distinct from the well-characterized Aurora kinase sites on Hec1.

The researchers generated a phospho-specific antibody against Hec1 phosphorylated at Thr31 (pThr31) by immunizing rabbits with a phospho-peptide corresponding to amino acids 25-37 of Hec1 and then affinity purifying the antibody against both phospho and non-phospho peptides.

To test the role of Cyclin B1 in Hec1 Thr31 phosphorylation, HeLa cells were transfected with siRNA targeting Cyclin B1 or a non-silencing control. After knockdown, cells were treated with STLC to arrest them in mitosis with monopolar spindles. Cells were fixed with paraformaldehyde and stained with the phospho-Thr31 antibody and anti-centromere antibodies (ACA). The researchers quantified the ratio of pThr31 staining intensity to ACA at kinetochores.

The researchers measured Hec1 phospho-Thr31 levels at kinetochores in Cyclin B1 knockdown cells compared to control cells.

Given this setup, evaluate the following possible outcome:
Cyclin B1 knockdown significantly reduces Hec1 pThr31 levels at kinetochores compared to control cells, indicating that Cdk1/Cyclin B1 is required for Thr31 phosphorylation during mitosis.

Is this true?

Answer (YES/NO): YES